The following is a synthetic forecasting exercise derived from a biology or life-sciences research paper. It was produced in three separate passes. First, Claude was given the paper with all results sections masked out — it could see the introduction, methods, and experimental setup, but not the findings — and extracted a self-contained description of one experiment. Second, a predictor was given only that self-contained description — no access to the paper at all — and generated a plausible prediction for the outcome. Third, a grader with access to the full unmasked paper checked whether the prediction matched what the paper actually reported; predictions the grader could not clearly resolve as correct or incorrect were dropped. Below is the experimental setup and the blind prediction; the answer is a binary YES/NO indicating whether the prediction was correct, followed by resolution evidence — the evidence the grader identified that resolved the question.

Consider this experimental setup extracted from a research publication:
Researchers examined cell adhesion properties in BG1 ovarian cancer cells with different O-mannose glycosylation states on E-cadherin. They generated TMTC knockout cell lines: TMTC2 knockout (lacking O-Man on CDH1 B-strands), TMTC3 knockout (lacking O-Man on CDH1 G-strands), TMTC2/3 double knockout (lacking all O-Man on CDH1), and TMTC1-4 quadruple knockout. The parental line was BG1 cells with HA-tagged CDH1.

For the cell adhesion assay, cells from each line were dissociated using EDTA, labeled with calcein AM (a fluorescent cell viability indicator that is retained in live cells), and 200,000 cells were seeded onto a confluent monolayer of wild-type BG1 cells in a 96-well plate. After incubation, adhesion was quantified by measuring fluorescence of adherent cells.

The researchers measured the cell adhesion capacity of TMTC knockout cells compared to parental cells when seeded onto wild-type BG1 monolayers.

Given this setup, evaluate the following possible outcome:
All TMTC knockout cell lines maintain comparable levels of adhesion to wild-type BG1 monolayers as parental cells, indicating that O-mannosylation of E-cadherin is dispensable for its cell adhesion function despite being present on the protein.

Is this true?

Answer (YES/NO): NO